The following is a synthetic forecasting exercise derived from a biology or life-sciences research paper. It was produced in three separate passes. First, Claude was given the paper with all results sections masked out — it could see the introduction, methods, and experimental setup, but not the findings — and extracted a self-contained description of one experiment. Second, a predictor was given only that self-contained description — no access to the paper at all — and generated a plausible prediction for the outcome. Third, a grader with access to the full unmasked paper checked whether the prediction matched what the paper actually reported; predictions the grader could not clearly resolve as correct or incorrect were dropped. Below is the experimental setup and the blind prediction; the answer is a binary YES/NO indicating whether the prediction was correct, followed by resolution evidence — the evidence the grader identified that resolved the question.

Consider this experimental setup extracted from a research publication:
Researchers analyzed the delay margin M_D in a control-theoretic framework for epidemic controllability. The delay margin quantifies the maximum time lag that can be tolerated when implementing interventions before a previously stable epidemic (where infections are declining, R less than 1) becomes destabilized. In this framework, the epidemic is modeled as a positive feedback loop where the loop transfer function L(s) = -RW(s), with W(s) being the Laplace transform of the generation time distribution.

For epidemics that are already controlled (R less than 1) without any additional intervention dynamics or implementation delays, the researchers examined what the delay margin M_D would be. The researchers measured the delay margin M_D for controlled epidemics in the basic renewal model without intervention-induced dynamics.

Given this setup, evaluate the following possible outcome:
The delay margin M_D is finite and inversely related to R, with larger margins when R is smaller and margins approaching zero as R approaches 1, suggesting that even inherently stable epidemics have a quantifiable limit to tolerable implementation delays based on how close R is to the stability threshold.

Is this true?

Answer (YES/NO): NO